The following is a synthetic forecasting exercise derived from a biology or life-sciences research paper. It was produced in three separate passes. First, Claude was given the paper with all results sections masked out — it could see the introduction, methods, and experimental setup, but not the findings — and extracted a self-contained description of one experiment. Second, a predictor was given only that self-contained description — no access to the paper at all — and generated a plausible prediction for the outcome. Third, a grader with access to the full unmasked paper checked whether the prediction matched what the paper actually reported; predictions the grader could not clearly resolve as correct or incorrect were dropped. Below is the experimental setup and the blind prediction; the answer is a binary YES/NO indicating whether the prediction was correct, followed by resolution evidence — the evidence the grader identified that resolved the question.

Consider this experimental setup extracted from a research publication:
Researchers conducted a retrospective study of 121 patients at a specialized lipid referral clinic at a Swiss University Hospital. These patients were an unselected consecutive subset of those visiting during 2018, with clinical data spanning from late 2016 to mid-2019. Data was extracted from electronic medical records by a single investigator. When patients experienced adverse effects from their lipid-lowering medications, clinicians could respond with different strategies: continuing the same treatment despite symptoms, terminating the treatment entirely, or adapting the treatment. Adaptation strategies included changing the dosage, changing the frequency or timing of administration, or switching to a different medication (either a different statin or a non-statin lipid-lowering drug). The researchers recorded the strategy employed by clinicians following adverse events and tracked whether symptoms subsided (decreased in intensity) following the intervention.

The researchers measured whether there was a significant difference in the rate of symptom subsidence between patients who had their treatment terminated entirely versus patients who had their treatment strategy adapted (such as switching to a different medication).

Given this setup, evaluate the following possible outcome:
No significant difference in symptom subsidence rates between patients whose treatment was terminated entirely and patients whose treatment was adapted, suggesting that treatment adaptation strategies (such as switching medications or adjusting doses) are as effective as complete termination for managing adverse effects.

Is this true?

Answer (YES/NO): YES